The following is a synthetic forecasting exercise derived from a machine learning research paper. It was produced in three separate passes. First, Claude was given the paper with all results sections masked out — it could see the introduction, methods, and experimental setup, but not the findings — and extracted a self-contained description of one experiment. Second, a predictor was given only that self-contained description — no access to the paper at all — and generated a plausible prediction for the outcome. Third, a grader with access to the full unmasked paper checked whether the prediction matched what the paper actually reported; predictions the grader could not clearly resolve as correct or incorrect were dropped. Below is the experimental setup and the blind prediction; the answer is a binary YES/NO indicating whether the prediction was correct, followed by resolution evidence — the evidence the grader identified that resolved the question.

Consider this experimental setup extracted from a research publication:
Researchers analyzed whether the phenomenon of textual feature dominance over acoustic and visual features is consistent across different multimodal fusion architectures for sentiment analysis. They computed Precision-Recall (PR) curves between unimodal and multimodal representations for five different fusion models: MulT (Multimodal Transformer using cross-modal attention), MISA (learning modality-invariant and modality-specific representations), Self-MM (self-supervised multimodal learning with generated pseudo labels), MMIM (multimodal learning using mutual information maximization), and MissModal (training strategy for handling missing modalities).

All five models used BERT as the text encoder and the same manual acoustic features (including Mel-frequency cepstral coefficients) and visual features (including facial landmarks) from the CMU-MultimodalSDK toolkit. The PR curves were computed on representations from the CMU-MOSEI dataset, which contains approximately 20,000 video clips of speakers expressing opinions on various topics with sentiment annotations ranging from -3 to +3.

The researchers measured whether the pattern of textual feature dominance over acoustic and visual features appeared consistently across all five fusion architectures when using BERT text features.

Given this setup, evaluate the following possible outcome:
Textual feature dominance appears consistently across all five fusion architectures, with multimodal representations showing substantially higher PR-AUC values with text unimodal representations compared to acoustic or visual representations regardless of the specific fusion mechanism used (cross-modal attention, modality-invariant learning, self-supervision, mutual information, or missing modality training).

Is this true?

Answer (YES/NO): YES